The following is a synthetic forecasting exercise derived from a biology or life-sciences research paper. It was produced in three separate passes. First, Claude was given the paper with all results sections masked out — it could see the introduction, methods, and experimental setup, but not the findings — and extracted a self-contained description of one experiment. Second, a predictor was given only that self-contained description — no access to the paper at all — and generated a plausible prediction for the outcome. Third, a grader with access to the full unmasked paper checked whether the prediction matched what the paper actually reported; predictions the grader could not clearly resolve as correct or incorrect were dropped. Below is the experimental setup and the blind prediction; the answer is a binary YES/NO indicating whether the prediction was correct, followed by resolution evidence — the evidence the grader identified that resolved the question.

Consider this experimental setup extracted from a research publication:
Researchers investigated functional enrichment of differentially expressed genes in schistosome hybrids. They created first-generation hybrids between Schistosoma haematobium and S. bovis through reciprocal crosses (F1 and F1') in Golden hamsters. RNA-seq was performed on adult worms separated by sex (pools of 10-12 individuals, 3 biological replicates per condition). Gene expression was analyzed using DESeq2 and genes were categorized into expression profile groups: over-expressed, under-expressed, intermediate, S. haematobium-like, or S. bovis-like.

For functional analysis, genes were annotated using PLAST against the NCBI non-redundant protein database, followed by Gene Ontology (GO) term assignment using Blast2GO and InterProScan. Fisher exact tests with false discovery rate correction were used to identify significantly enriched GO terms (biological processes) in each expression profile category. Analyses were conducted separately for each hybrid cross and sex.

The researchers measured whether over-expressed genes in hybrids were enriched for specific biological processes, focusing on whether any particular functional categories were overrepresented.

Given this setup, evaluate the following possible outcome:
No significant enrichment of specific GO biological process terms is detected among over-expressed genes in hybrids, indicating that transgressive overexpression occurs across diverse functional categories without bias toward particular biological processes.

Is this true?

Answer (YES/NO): NO